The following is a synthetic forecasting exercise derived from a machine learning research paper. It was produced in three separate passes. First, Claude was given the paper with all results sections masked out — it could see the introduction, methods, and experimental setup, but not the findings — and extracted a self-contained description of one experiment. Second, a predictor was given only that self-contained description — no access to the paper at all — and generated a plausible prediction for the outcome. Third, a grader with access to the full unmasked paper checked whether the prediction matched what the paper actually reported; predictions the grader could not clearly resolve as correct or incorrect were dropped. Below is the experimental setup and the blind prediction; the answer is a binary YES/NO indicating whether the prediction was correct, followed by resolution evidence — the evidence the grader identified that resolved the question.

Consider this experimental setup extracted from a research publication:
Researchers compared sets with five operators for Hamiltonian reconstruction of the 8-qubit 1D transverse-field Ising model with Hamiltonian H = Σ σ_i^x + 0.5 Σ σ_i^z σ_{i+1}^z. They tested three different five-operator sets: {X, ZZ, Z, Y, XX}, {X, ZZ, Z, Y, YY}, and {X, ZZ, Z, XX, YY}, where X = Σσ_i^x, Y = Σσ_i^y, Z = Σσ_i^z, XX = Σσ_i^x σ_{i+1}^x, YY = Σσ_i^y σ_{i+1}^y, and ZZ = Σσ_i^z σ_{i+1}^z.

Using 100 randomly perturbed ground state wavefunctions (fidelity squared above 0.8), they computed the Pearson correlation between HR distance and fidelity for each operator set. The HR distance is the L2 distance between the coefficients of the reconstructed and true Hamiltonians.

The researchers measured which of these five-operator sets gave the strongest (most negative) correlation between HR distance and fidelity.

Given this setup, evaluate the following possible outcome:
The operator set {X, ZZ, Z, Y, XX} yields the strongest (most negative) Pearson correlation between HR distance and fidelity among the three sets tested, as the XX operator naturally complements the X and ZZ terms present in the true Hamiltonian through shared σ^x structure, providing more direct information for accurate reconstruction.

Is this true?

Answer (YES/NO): NO